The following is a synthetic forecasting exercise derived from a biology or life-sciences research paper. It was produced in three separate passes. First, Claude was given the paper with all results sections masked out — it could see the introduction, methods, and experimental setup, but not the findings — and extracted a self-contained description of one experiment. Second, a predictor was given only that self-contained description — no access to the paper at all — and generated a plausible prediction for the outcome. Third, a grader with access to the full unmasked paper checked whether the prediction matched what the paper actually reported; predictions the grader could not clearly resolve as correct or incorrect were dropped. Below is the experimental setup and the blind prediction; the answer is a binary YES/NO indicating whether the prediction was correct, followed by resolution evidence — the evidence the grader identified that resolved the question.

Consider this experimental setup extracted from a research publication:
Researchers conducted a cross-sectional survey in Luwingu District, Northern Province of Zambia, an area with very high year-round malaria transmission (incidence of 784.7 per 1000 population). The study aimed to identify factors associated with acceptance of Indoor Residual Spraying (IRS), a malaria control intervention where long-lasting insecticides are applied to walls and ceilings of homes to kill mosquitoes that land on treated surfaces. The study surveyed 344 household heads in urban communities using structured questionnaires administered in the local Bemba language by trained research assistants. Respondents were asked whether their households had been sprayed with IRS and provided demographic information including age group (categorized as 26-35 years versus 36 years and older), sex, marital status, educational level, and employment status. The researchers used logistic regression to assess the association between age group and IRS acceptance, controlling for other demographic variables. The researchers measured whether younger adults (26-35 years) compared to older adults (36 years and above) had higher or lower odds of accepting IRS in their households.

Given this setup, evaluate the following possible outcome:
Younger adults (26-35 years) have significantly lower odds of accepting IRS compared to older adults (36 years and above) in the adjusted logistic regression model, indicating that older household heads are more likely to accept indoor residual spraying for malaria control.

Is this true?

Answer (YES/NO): NO